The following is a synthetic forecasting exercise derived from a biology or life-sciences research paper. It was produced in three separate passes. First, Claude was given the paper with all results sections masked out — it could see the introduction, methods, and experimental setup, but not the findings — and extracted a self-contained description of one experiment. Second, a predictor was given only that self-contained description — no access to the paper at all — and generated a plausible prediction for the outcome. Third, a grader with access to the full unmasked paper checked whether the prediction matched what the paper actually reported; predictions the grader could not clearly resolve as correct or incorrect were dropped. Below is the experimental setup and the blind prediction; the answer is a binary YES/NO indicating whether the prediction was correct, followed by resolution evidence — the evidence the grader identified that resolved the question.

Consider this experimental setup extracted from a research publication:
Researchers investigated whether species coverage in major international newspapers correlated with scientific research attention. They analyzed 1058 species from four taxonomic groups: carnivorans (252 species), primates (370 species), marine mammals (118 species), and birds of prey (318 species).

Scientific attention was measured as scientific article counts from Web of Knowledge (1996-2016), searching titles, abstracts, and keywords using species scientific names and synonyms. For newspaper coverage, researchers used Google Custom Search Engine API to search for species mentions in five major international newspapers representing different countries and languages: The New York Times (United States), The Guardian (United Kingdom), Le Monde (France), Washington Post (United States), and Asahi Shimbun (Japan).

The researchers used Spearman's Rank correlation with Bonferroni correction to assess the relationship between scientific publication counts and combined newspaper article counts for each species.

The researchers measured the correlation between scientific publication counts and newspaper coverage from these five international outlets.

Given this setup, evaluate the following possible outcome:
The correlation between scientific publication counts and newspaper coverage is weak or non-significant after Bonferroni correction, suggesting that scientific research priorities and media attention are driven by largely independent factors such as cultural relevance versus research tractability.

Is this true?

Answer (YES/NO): NO